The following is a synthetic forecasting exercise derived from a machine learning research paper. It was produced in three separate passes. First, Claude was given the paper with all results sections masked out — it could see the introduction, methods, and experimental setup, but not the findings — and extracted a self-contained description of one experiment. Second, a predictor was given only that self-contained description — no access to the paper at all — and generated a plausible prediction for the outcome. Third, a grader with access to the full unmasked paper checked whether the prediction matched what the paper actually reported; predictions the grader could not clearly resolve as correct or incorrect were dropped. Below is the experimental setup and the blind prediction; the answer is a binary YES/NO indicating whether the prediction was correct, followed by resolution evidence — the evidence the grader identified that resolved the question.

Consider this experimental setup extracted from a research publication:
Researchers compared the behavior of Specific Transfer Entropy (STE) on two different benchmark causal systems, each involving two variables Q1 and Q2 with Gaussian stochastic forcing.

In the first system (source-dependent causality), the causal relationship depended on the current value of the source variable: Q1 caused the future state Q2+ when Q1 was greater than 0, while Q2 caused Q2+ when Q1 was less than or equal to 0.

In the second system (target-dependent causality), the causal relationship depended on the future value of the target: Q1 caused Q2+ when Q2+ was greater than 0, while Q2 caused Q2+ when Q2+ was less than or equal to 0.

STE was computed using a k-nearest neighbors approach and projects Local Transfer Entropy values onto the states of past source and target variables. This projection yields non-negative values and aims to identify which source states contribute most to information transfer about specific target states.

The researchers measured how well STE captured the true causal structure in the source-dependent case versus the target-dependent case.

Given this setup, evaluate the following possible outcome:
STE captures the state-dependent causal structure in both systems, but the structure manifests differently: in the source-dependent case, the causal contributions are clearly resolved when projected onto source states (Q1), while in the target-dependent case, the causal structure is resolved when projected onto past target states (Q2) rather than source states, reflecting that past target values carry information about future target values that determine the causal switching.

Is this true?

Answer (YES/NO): NO